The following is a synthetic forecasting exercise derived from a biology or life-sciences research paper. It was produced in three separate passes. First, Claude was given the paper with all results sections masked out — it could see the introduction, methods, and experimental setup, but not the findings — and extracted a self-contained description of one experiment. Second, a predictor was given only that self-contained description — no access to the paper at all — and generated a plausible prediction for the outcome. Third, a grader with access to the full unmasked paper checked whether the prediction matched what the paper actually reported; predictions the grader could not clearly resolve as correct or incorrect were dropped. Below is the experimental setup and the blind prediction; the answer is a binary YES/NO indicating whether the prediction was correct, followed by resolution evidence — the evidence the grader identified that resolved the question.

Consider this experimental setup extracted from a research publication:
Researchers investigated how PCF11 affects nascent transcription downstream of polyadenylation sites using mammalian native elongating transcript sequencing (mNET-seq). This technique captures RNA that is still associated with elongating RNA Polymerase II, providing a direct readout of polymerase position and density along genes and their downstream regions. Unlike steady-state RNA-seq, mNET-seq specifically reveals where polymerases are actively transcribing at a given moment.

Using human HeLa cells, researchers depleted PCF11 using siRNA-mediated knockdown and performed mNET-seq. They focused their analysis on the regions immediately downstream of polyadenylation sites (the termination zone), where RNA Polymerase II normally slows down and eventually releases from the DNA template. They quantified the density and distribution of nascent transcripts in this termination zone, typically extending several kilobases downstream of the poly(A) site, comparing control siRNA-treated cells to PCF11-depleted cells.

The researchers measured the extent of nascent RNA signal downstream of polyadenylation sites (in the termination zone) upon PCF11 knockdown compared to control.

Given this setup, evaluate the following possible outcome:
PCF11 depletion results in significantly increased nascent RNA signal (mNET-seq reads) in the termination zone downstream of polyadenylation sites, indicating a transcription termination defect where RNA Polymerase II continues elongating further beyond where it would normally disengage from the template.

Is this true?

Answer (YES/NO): YES